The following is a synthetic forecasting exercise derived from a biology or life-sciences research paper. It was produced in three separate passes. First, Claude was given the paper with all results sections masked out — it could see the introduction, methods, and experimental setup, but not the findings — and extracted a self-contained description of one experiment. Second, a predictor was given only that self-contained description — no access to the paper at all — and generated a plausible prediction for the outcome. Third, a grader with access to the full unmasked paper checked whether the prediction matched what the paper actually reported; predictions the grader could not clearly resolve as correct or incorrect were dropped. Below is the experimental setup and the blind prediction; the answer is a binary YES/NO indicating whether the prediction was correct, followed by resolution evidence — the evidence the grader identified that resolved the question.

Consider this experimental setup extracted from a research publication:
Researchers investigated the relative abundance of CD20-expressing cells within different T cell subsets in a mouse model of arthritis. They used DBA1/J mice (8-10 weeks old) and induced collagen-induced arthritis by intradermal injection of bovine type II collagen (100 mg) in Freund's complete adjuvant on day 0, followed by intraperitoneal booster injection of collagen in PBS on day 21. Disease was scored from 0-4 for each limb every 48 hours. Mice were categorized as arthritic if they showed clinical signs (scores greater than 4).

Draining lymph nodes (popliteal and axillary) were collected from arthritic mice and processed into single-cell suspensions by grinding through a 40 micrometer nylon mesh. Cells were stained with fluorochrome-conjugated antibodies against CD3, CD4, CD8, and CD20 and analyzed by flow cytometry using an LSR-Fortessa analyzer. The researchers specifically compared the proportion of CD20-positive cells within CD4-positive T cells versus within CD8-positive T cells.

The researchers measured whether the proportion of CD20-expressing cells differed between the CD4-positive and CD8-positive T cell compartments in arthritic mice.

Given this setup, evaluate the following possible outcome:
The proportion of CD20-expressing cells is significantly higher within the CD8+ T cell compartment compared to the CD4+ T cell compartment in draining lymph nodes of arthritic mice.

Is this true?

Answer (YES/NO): YES